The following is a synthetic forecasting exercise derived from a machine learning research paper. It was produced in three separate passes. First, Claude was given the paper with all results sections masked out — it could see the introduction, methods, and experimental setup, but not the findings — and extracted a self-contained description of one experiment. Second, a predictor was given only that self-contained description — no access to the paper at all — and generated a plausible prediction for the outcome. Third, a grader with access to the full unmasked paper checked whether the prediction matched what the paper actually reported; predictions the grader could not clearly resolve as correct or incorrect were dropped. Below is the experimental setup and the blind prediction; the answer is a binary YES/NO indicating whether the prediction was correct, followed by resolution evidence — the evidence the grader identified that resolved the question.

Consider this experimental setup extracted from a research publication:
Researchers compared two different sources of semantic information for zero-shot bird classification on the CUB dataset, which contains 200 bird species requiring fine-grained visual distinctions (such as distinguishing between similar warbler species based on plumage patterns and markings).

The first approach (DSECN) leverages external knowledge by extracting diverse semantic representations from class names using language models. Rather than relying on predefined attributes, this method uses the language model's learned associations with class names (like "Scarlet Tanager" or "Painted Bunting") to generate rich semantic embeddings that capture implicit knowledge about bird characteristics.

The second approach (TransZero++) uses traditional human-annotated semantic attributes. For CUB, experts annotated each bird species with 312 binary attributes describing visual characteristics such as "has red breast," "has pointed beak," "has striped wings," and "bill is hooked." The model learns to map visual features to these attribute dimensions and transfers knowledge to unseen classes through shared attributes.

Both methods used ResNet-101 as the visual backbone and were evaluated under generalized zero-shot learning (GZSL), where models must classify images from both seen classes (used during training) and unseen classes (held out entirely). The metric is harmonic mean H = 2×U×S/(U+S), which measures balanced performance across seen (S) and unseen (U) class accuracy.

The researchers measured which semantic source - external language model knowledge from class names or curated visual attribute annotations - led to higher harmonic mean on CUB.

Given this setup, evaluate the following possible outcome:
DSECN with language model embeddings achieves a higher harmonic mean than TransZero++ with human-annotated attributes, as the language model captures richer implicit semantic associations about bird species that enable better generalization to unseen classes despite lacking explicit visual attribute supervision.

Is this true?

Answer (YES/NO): NO